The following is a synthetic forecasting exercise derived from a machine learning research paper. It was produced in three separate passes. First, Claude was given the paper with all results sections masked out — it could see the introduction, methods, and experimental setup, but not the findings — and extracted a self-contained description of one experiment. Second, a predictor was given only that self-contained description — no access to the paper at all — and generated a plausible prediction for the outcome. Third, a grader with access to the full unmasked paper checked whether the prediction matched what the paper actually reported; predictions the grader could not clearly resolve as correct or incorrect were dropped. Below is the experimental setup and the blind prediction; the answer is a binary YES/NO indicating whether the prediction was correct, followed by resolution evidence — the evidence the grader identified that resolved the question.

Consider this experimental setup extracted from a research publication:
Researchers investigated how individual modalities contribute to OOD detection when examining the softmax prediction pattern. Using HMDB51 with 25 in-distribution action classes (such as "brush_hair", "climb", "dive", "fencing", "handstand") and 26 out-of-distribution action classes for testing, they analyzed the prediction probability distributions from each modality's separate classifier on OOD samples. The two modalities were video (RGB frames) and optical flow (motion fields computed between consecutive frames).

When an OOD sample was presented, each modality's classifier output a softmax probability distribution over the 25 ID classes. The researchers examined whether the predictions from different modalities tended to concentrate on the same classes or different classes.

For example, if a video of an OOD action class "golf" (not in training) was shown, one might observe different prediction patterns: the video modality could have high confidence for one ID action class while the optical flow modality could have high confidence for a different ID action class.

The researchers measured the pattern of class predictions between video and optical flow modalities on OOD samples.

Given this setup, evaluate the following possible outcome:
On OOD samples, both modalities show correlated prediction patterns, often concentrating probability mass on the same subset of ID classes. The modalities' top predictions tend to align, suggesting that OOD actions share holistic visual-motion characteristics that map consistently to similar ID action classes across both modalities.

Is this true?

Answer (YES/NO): NO